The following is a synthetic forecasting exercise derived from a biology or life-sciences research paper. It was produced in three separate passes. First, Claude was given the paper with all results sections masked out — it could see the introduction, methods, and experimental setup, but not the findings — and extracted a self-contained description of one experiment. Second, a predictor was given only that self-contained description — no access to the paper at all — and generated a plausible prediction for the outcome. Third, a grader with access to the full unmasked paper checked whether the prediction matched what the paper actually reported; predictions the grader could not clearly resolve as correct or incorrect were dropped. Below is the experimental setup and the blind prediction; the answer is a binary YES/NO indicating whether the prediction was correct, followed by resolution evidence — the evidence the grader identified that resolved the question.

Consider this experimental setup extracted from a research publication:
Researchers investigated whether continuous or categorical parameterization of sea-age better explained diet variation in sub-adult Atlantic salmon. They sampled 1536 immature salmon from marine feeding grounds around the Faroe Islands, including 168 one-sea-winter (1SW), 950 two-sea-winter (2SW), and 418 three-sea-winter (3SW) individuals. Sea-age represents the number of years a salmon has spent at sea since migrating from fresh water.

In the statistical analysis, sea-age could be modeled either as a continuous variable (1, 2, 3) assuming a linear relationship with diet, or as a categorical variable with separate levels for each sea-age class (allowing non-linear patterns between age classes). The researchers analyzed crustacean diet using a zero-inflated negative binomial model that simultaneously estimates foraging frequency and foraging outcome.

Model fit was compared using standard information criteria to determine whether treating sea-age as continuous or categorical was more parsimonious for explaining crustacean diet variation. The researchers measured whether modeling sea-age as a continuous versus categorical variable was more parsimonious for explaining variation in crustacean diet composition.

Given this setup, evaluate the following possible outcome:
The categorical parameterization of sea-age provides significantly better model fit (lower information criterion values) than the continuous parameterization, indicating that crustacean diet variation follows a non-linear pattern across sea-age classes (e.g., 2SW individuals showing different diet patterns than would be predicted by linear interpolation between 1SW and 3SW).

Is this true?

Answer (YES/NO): NO